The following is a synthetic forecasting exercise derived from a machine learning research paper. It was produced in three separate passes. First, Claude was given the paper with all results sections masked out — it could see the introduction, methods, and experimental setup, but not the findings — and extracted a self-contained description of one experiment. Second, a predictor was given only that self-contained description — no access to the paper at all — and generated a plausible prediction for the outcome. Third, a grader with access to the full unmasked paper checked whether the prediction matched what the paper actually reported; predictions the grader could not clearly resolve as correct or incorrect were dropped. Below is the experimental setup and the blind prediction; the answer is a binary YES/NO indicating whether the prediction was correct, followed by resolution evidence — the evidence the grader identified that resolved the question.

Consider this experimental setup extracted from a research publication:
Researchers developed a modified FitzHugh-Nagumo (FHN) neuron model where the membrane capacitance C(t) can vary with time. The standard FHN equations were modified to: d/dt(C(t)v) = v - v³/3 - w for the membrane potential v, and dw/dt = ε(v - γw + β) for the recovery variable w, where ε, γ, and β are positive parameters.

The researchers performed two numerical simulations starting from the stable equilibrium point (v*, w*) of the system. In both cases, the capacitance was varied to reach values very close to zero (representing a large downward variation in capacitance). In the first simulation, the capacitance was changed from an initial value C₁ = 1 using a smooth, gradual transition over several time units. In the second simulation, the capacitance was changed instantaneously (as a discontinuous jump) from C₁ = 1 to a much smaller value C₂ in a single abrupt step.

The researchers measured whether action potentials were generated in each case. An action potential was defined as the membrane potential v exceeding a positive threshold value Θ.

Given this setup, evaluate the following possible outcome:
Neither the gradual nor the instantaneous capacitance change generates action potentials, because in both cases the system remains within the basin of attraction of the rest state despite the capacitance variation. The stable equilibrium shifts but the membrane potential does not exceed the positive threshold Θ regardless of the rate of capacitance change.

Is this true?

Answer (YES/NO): NO